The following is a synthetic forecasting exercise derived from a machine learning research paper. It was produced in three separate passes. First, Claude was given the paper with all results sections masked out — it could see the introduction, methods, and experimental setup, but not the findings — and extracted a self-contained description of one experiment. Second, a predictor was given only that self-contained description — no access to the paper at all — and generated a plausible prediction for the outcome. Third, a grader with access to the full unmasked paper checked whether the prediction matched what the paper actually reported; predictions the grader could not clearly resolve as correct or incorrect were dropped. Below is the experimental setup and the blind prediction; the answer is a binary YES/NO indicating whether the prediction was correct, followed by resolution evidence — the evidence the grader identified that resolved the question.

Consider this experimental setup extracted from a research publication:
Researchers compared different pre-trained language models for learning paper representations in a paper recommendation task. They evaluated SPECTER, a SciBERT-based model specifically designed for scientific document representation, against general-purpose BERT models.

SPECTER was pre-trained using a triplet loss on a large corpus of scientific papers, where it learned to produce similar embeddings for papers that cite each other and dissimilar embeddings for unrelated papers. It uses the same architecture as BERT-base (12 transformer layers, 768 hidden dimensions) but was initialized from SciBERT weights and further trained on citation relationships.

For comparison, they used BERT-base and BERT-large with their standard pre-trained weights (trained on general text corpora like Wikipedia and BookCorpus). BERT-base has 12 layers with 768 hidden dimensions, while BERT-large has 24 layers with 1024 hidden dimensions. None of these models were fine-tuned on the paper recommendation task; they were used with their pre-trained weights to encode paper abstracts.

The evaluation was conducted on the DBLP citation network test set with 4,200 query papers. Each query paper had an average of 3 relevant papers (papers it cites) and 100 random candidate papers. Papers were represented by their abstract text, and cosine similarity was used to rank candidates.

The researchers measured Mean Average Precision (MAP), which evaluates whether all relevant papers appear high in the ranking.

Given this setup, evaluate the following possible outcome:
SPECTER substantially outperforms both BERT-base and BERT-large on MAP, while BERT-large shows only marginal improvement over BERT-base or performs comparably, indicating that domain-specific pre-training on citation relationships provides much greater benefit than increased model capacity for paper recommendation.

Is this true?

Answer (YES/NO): NO